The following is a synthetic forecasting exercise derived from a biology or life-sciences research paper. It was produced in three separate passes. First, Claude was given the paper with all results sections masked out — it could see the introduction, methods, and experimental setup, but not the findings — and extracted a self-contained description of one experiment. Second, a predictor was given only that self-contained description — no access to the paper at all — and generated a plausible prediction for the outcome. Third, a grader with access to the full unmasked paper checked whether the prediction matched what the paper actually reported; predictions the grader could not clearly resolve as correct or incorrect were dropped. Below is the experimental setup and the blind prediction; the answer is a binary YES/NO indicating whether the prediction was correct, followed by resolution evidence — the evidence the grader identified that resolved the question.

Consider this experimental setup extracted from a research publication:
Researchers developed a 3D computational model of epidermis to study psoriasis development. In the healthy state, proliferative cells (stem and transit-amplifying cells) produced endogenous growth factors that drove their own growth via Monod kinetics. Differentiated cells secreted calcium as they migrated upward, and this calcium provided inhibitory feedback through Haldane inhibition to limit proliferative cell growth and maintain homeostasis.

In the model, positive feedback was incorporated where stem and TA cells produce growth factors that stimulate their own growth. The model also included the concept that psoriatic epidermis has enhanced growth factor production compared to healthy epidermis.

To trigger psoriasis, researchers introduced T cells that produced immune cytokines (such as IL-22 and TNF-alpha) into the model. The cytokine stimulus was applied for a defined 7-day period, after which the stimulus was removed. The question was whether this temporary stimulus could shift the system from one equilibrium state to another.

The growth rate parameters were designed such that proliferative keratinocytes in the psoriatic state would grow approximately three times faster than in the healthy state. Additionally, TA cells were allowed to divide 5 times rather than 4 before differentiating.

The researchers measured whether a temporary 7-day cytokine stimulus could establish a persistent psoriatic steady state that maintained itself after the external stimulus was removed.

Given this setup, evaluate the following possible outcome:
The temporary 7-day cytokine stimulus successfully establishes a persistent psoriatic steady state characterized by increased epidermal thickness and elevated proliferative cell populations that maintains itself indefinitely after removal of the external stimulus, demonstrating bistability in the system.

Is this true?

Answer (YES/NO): YES